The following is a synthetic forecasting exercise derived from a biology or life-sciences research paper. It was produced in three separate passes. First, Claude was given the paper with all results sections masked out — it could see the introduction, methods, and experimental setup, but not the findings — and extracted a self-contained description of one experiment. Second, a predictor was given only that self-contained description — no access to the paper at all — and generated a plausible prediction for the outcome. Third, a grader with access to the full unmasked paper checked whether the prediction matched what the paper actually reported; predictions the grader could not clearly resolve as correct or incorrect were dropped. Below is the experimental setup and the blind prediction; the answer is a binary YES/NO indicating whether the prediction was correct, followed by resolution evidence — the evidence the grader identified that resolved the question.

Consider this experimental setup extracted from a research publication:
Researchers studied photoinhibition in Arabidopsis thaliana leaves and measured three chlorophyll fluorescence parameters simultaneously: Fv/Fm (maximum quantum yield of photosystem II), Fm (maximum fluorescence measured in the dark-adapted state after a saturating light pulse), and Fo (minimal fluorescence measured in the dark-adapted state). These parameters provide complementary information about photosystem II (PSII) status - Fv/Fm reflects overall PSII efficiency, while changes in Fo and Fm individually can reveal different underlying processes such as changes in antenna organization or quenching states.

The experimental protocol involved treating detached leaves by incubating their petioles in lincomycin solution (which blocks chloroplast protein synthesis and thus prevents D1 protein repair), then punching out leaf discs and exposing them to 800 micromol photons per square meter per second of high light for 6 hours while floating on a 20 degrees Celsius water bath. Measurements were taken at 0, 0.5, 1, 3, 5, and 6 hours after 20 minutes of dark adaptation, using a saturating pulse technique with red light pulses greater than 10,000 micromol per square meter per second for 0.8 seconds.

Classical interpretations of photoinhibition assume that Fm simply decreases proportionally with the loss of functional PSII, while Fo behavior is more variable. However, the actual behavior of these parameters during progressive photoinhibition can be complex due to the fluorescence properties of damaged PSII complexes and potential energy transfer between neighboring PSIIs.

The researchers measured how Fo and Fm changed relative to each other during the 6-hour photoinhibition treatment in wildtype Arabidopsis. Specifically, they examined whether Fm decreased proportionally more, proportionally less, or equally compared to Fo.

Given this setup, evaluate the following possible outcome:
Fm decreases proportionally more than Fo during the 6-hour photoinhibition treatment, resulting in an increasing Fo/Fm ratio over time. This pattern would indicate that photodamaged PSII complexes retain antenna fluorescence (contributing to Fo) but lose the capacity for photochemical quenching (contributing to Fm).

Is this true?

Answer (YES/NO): NO